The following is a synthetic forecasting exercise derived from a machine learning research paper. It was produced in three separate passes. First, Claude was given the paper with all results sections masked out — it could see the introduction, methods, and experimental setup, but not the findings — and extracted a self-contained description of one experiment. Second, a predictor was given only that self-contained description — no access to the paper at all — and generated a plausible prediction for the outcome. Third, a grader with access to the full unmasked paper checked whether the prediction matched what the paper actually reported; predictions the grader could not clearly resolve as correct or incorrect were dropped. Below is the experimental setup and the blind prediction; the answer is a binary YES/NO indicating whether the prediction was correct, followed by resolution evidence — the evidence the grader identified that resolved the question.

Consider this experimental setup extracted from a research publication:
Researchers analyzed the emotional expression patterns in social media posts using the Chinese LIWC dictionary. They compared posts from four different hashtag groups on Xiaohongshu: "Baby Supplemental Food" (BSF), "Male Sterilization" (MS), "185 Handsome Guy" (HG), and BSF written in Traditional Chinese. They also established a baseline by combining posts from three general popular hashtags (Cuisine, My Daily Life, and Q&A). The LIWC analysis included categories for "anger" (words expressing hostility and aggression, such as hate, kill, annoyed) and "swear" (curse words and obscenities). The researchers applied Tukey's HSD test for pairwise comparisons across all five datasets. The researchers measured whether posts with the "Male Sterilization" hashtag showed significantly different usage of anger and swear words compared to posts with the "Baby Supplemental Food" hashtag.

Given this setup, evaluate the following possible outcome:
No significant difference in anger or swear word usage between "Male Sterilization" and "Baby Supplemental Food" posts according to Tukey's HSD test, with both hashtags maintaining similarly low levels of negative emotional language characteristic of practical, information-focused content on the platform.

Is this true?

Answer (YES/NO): NO